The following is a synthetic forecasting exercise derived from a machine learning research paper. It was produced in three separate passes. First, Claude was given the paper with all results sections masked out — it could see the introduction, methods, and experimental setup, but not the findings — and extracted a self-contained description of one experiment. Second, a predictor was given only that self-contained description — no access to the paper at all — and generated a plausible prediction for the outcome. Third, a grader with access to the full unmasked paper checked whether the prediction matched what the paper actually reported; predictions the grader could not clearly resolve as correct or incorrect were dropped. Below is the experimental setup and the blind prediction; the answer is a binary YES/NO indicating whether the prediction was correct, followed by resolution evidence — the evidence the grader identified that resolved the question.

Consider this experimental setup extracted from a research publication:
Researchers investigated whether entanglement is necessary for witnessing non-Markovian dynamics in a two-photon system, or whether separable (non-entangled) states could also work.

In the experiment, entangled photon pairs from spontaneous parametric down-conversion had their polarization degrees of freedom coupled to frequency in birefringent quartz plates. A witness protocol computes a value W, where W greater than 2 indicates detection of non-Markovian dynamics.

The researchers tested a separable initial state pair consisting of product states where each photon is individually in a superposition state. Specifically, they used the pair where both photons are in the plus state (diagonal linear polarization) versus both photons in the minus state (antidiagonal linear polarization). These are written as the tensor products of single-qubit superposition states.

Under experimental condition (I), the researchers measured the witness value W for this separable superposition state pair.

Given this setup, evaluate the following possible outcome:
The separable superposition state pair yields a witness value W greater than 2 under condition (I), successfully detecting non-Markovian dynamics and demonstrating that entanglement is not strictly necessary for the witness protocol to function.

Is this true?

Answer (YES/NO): YES